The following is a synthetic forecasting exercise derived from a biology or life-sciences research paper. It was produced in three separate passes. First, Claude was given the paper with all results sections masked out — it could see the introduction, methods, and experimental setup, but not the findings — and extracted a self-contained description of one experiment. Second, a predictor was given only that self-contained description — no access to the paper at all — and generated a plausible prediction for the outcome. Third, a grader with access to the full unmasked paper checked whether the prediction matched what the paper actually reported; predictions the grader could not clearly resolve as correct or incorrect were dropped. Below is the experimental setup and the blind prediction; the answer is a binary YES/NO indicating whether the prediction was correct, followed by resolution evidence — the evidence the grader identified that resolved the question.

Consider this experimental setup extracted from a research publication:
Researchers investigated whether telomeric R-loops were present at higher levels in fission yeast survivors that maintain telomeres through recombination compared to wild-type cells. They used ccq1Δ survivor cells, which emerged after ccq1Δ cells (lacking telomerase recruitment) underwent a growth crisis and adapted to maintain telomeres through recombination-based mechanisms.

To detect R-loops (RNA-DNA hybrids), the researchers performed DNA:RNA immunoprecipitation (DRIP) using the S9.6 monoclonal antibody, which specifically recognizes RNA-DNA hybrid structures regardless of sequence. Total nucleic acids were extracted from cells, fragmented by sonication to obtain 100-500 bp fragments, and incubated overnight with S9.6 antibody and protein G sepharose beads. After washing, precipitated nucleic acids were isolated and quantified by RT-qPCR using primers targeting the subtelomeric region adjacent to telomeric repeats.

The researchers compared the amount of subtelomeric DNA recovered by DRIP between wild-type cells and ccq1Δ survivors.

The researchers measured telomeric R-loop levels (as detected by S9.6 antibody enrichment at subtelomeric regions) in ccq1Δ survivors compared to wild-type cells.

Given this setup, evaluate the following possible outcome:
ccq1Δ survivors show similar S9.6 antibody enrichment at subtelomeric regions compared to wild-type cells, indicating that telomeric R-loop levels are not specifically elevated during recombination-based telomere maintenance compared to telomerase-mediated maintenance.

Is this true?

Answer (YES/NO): NO